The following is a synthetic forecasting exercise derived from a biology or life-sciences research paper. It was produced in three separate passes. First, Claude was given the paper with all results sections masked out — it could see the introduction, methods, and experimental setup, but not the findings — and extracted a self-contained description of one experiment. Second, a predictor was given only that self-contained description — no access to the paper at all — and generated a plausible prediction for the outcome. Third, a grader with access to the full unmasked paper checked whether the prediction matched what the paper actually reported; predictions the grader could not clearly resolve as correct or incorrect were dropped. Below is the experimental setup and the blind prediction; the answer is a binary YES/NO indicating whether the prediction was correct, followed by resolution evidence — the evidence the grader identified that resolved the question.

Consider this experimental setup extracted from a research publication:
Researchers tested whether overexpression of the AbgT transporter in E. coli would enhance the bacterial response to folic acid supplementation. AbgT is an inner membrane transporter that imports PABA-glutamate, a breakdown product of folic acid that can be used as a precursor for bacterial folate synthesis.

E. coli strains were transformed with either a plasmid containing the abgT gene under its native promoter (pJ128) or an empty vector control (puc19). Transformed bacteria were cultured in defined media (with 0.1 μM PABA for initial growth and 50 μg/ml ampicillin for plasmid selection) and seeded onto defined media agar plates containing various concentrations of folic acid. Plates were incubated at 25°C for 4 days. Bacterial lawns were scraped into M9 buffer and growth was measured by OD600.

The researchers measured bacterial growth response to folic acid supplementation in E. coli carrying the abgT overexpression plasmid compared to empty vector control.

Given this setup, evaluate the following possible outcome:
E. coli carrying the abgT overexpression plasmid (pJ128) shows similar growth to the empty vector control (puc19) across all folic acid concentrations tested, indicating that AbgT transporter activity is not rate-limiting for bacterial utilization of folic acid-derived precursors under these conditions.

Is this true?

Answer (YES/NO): NO